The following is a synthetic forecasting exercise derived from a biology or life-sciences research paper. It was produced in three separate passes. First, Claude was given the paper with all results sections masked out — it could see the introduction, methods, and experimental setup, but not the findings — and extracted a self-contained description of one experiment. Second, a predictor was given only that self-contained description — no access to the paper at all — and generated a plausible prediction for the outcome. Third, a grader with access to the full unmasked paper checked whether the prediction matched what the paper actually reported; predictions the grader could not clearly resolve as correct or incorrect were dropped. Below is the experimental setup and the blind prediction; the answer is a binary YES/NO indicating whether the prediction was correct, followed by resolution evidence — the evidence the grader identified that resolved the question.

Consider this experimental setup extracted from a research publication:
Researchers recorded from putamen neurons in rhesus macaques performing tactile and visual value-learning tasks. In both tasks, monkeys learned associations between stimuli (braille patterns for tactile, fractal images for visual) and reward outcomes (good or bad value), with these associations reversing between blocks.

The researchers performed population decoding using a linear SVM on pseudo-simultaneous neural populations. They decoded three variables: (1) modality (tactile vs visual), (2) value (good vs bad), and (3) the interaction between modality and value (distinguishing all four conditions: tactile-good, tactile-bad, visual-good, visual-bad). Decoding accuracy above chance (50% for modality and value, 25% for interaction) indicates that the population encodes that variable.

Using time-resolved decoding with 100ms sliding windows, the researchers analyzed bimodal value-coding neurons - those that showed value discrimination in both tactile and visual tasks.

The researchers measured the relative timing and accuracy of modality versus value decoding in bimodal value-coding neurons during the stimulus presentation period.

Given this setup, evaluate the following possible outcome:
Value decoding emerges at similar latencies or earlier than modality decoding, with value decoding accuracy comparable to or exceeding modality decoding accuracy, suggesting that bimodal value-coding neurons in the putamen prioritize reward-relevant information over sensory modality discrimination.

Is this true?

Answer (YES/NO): NO